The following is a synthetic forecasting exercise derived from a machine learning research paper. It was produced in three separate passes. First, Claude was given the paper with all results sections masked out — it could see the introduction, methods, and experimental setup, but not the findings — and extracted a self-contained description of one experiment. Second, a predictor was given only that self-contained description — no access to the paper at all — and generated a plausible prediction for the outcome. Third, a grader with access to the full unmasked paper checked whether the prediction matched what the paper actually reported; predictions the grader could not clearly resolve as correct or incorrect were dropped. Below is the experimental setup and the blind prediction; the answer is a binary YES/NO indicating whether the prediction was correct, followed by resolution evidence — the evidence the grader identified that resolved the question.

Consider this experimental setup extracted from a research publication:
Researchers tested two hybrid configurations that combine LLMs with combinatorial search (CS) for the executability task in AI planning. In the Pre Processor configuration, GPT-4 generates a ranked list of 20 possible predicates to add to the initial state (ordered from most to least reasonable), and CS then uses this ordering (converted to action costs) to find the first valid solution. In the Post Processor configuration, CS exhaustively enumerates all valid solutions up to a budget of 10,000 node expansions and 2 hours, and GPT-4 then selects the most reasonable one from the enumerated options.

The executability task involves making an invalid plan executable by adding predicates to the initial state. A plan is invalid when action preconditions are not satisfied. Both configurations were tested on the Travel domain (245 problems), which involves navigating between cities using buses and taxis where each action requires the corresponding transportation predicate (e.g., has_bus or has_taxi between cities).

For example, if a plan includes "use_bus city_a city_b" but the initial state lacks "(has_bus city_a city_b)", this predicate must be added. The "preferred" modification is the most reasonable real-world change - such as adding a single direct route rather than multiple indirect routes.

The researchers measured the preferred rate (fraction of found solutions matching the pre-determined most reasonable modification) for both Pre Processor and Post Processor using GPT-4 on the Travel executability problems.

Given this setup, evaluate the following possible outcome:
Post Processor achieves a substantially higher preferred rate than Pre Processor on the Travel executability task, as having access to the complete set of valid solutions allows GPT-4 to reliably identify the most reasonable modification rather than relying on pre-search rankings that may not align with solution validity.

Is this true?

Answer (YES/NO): NO